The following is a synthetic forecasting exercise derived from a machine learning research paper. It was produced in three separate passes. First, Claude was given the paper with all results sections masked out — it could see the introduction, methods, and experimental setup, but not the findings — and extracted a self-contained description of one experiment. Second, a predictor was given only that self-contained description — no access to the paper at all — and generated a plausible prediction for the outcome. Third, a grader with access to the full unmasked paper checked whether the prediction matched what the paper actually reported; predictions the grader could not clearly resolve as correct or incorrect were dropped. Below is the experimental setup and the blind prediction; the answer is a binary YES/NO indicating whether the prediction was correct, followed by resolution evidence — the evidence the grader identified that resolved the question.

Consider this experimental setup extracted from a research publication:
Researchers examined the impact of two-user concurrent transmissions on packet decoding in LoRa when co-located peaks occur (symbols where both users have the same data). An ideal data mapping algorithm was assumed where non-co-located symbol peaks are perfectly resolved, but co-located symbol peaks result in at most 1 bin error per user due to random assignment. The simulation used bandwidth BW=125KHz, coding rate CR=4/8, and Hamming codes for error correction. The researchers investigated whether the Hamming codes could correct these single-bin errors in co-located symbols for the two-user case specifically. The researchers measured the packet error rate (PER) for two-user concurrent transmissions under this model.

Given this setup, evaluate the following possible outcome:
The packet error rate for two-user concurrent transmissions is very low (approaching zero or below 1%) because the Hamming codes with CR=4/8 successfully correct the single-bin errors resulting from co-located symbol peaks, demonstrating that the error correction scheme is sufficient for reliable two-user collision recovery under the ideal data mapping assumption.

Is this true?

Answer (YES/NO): YES